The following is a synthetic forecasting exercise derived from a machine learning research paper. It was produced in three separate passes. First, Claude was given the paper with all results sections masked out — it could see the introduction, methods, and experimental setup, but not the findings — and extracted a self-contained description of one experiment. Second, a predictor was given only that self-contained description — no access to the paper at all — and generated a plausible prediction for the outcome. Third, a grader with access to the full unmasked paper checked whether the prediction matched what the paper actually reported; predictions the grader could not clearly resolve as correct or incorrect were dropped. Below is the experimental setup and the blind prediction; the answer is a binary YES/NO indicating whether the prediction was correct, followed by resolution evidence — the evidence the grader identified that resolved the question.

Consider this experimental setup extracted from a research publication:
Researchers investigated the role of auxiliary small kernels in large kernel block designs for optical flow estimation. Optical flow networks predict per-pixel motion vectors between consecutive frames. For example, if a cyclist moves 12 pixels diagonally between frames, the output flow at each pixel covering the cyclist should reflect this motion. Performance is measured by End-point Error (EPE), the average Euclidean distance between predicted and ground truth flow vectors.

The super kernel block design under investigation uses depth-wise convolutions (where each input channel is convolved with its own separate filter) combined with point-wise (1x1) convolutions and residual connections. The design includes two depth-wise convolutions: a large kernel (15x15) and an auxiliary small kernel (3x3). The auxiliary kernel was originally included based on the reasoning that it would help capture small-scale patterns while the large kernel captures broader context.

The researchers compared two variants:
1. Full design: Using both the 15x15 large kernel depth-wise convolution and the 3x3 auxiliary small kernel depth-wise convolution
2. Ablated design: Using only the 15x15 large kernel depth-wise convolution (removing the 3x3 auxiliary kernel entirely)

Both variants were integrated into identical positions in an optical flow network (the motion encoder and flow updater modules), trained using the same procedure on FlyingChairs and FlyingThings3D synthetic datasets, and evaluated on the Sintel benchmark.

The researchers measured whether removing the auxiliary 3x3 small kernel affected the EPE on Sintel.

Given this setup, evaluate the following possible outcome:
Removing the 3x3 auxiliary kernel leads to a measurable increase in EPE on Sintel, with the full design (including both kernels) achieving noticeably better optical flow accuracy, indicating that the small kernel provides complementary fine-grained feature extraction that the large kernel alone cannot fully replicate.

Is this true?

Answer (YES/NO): NO